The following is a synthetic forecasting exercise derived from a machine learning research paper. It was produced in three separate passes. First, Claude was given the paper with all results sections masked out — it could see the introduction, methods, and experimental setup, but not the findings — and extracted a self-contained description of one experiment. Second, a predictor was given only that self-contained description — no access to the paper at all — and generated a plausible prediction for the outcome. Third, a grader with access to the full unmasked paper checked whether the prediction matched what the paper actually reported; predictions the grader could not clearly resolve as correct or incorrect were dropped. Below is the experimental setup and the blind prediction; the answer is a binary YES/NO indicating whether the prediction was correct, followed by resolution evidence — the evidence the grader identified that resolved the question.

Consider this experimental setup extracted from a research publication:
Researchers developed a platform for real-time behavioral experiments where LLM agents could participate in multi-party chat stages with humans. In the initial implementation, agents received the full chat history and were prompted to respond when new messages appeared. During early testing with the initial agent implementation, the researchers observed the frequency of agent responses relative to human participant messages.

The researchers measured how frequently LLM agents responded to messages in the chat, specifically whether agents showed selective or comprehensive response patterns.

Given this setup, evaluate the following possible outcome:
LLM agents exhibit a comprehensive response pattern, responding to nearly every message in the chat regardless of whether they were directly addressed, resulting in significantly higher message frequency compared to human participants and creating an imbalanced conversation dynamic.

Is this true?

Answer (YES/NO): YES